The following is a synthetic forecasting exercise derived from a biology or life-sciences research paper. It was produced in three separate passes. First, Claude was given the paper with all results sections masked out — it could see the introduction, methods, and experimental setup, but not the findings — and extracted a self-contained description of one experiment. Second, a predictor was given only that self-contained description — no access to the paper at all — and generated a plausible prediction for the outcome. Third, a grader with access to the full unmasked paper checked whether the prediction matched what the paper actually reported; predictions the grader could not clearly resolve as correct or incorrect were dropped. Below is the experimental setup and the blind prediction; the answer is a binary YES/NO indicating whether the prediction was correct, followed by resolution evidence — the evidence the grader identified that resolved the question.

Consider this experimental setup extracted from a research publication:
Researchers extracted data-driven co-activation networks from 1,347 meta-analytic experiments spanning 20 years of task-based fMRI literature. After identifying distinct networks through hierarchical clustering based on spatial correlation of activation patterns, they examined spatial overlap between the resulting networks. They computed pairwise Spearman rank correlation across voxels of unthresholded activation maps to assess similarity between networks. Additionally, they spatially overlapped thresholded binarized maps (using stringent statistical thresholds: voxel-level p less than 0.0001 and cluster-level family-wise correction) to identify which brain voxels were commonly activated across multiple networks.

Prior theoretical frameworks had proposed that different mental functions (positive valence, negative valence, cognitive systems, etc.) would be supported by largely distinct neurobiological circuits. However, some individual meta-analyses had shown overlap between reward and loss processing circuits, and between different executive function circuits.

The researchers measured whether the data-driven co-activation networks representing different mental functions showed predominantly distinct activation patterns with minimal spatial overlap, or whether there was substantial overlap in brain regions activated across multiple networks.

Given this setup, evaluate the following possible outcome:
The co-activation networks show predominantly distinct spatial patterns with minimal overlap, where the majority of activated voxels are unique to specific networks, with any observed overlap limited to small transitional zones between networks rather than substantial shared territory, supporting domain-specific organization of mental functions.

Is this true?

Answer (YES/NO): NO